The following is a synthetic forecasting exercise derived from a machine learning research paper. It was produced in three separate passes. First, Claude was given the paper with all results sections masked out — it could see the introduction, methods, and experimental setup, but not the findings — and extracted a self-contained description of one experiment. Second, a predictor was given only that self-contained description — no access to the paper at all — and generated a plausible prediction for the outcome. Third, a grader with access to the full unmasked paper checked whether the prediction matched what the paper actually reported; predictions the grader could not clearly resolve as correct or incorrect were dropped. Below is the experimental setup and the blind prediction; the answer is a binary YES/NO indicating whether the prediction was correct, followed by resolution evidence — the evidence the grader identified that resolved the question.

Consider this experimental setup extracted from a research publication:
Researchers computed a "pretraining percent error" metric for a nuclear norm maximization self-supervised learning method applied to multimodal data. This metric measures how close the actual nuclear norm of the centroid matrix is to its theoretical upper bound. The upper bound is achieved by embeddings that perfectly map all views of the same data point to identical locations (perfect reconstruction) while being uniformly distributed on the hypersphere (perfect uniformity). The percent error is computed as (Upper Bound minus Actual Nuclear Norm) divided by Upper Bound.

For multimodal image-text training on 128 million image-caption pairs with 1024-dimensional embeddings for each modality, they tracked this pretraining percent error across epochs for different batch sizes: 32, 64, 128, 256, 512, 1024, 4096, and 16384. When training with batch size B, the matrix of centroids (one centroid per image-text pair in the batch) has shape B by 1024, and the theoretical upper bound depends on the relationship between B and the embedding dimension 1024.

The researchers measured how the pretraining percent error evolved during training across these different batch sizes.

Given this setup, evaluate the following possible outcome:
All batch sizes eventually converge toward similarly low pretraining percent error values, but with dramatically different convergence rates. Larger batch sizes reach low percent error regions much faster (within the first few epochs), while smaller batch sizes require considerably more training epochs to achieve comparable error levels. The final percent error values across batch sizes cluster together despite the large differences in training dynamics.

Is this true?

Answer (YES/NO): NO